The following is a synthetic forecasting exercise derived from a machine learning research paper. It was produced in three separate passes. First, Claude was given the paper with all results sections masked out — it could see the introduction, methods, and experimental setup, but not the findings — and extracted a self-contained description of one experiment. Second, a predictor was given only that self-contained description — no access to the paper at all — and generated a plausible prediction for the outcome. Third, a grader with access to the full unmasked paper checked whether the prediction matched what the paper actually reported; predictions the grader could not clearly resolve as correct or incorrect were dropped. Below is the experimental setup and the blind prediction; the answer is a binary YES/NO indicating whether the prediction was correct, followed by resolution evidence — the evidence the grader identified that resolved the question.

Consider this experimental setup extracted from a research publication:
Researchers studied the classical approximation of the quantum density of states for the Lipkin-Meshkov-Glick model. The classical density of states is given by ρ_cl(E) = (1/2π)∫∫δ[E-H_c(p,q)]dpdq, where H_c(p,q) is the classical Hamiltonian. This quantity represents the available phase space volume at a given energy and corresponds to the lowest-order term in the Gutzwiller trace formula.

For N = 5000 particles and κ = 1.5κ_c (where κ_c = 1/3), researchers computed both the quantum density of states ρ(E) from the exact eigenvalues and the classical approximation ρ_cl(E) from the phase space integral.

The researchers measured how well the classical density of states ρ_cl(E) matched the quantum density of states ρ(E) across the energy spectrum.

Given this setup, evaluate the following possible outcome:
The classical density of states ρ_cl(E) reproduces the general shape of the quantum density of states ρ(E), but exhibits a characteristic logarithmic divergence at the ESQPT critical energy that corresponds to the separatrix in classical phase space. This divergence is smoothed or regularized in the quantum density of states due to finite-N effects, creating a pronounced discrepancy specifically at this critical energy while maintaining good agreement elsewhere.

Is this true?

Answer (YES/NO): NO